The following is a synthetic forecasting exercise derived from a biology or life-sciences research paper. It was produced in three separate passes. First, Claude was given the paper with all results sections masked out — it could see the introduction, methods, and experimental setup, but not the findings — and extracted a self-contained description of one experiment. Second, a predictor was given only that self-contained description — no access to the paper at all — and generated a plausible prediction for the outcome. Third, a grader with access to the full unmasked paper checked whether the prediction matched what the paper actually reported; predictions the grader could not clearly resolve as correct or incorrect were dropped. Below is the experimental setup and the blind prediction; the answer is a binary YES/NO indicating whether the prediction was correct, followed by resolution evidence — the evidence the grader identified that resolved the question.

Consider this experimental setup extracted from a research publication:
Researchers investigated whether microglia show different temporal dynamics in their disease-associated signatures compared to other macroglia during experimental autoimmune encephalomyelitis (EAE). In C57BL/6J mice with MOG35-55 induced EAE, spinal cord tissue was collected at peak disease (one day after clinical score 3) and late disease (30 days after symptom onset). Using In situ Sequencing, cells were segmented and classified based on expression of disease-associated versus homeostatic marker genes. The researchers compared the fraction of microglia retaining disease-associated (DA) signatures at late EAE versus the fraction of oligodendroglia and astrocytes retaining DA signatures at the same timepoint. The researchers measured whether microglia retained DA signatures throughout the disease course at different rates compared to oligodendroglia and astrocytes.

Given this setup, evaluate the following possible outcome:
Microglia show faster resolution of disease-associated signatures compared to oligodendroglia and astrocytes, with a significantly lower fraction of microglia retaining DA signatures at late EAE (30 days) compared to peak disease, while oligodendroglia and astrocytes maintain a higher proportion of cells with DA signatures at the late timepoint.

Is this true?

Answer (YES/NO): NO